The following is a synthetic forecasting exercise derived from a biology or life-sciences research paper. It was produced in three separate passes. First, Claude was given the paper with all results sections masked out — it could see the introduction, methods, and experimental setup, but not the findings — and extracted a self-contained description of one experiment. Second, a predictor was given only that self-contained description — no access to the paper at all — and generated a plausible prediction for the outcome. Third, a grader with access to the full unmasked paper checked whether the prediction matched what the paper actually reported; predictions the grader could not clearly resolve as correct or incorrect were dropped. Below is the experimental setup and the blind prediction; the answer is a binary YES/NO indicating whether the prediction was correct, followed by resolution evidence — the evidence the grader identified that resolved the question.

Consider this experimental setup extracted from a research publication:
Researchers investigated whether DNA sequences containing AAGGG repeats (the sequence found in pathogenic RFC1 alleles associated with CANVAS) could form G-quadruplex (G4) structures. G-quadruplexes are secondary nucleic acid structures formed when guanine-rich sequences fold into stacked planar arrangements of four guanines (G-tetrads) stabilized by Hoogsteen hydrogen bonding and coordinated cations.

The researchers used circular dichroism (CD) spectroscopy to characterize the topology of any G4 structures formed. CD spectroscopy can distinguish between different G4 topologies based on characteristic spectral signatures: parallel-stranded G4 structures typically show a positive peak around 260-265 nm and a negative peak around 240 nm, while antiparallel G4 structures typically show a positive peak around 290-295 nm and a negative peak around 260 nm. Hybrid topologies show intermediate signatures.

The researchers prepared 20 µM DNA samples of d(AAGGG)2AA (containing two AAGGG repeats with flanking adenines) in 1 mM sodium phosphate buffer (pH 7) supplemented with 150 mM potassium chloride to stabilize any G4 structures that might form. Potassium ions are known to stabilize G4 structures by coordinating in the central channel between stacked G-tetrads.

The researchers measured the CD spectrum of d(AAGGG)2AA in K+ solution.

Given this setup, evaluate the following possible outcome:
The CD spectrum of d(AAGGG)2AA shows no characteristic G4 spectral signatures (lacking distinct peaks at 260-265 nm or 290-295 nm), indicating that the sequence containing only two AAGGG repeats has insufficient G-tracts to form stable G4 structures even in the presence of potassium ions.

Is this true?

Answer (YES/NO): NO